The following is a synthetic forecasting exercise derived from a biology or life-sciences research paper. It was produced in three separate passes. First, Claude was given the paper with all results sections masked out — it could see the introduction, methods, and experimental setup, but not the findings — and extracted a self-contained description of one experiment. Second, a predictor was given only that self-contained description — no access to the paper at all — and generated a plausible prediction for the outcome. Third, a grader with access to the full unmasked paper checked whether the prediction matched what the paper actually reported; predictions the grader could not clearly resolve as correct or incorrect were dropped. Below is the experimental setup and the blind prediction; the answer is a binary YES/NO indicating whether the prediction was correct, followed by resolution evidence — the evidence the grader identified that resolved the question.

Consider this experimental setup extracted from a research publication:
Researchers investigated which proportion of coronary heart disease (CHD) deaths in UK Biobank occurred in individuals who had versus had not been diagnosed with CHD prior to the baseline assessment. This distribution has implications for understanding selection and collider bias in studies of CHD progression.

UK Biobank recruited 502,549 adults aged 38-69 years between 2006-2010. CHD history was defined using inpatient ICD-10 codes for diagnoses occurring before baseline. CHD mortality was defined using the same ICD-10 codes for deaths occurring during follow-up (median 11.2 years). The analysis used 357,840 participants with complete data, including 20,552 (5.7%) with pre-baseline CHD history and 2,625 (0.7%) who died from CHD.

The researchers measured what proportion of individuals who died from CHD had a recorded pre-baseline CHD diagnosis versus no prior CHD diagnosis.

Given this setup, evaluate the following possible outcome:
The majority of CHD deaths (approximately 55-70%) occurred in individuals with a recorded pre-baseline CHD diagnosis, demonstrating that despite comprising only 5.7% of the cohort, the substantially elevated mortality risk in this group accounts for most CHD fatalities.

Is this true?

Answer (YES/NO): NO